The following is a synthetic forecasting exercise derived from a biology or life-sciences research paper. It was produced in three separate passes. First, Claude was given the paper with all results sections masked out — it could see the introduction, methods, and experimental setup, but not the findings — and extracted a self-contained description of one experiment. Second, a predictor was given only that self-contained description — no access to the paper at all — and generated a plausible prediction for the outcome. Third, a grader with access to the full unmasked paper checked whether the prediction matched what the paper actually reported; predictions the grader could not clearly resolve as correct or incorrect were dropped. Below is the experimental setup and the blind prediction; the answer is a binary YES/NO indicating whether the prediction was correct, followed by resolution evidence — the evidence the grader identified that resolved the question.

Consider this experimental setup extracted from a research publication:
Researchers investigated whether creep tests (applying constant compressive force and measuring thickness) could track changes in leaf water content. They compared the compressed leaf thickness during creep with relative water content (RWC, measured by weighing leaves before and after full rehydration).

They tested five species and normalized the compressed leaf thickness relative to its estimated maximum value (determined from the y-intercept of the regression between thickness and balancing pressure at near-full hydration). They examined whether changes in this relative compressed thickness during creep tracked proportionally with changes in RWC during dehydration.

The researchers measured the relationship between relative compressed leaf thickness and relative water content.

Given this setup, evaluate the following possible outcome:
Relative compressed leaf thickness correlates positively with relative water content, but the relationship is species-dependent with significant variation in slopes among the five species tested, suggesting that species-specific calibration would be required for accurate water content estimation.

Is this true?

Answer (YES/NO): YES